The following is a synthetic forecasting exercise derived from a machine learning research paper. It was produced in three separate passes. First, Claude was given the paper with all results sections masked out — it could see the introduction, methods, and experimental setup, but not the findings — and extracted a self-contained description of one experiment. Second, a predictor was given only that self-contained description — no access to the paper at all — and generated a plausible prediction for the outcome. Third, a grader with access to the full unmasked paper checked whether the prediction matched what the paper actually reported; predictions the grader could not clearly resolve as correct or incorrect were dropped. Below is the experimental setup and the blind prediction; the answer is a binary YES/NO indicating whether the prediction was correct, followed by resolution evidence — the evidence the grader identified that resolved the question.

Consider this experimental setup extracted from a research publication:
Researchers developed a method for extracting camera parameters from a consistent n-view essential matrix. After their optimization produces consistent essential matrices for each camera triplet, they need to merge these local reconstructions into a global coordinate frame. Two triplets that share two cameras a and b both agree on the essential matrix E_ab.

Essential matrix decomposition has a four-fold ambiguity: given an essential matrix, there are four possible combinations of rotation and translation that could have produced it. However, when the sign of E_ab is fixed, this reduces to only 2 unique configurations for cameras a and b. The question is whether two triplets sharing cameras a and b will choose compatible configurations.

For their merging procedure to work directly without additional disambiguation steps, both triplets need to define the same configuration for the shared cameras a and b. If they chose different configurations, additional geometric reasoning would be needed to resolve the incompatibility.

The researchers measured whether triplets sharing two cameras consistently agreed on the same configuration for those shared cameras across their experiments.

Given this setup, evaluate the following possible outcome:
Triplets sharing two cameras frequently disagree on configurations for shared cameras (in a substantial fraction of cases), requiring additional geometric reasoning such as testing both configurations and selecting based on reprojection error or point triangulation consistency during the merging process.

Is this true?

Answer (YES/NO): NO